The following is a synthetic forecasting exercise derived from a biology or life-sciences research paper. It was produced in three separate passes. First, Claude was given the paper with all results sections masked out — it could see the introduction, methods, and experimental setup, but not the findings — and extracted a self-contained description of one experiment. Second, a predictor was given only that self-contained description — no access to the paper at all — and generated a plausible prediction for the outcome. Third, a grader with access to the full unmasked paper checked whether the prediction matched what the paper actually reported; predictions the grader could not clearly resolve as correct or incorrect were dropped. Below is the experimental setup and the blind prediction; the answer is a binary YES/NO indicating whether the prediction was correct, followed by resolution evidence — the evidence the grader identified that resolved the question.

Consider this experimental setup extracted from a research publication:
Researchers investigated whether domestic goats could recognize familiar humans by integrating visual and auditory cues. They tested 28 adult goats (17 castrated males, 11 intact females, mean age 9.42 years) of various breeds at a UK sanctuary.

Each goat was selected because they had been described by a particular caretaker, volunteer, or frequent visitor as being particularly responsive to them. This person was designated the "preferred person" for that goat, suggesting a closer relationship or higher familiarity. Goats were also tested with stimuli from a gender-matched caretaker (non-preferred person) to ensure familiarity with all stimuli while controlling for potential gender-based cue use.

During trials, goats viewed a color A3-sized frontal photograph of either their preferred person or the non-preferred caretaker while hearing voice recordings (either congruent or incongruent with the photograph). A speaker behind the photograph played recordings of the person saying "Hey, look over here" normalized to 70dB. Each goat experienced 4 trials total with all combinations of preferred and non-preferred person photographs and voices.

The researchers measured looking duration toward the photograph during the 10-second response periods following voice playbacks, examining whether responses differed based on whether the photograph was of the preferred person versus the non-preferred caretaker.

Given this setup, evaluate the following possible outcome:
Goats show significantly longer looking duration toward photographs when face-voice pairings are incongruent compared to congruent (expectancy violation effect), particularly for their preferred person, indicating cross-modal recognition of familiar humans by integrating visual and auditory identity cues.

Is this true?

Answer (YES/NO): NO